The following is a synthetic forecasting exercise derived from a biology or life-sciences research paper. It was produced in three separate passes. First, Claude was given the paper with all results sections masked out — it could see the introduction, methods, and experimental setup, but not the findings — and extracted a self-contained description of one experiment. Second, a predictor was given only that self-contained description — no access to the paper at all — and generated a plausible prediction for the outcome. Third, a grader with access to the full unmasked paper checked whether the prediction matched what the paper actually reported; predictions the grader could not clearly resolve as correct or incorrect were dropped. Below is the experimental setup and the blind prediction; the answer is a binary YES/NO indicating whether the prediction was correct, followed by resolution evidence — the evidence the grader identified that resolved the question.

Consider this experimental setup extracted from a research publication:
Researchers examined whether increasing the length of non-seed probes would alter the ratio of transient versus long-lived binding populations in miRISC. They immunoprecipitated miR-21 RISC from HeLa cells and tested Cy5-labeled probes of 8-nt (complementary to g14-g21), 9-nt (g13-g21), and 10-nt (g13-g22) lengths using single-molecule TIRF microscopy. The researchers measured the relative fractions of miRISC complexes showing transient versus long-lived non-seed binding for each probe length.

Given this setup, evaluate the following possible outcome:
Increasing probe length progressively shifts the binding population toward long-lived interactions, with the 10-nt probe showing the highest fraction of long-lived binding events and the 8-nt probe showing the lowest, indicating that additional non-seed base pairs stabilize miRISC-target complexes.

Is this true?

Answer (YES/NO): YES